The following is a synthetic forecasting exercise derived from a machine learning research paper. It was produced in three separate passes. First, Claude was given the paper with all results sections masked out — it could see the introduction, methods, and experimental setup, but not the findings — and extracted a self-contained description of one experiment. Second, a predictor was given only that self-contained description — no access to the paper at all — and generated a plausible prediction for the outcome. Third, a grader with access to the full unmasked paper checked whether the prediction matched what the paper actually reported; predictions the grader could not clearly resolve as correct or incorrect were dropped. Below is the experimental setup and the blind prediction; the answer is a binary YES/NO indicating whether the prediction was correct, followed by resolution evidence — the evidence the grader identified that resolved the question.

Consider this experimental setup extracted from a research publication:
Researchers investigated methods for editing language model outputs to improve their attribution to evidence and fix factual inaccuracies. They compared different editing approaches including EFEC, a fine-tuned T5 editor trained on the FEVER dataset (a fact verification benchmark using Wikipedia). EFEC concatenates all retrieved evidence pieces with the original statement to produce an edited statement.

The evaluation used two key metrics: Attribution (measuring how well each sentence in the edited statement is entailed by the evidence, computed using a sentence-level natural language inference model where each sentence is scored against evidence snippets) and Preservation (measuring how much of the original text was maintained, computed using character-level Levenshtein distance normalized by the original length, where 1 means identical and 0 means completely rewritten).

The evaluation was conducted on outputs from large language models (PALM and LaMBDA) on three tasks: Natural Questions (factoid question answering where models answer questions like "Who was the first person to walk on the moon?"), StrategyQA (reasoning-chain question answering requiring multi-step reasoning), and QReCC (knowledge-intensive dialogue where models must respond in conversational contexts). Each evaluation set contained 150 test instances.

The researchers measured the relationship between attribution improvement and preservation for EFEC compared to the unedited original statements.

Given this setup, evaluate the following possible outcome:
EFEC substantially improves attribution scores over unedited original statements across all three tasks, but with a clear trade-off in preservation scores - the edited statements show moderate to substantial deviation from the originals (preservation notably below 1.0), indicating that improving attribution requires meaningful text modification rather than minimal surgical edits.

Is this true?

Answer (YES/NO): YES